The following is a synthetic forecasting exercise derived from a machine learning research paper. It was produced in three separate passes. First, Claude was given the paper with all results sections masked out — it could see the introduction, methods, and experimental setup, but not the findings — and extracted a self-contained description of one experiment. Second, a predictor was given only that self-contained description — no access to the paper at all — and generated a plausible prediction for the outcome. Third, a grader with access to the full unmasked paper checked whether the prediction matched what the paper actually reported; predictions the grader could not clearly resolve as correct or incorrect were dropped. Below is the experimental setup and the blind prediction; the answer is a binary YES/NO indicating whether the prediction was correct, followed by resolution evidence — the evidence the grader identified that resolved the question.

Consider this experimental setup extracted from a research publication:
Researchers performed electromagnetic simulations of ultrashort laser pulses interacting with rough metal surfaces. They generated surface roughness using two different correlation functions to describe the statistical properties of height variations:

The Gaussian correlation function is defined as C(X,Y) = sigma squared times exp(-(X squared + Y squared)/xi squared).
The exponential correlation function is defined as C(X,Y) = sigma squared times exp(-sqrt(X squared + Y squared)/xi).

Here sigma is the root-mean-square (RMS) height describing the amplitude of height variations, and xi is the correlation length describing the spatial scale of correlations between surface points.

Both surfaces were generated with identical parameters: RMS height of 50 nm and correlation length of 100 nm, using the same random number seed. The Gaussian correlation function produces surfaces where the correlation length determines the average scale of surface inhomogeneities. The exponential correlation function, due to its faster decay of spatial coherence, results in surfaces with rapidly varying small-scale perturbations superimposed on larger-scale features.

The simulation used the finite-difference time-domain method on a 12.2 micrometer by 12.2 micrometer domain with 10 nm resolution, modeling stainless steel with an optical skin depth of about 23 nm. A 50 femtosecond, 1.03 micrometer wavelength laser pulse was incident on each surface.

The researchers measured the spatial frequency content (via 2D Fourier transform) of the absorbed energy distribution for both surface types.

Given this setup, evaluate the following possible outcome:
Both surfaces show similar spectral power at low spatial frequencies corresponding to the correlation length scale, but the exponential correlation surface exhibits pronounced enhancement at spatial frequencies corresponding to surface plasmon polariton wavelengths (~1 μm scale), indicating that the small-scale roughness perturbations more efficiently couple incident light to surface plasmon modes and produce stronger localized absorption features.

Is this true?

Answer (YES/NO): NO